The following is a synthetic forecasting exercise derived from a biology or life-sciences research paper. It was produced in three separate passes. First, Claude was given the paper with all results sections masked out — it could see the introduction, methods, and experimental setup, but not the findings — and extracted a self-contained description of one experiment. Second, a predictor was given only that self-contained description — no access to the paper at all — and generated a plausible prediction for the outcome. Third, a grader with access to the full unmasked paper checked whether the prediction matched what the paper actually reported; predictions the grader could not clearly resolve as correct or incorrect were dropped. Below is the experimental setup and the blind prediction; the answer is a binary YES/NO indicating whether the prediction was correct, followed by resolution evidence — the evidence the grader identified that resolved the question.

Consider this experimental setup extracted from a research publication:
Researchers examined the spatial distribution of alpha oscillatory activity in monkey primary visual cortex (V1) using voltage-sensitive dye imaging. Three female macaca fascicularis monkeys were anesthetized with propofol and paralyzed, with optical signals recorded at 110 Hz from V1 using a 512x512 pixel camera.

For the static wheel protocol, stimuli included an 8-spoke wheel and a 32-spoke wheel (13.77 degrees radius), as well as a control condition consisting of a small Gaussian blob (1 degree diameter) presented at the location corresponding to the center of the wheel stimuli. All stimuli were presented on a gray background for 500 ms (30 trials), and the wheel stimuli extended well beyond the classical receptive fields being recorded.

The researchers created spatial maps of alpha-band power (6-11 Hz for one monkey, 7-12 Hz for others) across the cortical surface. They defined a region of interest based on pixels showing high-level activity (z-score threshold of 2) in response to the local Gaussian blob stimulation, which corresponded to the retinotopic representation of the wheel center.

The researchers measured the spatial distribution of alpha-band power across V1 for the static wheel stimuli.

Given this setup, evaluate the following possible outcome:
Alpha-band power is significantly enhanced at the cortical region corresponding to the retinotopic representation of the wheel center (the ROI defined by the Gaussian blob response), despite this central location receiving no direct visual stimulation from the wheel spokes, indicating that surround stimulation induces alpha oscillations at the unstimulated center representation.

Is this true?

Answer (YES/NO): YES